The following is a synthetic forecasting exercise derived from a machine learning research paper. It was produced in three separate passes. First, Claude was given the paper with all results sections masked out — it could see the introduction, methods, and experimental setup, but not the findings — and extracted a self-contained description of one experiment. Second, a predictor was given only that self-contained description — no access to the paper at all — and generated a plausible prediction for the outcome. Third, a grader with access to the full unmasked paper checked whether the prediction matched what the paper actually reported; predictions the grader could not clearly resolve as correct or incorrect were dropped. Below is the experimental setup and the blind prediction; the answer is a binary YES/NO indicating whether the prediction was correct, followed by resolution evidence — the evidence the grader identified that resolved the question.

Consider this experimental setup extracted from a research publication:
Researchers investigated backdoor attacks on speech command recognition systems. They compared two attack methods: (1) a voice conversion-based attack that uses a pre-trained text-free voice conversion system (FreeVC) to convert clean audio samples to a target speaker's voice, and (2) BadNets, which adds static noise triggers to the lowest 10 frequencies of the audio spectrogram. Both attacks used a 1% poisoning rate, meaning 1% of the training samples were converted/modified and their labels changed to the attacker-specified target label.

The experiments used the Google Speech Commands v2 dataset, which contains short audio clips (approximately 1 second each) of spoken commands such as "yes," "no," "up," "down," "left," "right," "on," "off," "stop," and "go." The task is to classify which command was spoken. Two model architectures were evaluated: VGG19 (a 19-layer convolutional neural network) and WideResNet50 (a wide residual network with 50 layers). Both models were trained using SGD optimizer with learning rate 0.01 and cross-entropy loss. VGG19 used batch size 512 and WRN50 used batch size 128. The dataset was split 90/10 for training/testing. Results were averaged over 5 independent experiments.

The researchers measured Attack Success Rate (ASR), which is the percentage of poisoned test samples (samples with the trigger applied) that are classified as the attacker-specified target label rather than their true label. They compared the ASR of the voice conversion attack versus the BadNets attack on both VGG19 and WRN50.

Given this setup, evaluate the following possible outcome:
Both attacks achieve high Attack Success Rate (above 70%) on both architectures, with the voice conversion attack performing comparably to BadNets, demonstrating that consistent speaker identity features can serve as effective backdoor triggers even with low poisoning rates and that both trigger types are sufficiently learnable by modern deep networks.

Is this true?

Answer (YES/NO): YES